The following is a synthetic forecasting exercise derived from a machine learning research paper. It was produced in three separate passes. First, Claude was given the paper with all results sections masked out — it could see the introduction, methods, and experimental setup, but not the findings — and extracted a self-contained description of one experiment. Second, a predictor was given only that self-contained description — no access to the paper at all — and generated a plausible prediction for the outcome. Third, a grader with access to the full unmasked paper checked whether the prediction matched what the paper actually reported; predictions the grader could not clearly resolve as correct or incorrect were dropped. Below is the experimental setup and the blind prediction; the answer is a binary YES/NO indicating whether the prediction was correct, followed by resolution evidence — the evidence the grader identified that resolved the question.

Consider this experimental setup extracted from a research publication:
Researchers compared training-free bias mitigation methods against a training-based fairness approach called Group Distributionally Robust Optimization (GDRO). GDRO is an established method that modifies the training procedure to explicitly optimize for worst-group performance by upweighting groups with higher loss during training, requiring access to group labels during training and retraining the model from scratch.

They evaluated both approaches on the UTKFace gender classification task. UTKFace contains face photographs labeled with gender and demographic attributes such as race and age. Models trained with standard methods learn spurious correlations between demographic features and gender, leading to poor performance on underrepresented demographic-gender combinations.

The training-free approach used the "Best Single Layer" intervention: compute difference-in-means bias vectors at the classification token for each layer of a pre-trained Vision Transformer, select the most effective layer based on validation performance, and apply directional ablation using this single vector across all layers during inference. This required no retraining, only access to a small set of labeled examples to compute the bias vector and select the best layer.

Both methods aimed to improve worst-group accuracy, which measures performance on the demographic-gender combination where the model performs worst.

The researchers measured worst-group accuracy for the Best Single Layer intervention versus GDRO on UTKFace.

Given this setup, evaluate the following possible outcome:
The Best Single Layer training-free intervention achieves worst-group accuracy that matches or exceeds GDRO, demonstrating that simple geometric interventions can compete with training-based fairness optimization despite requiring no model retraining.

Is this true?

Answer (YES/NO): NO